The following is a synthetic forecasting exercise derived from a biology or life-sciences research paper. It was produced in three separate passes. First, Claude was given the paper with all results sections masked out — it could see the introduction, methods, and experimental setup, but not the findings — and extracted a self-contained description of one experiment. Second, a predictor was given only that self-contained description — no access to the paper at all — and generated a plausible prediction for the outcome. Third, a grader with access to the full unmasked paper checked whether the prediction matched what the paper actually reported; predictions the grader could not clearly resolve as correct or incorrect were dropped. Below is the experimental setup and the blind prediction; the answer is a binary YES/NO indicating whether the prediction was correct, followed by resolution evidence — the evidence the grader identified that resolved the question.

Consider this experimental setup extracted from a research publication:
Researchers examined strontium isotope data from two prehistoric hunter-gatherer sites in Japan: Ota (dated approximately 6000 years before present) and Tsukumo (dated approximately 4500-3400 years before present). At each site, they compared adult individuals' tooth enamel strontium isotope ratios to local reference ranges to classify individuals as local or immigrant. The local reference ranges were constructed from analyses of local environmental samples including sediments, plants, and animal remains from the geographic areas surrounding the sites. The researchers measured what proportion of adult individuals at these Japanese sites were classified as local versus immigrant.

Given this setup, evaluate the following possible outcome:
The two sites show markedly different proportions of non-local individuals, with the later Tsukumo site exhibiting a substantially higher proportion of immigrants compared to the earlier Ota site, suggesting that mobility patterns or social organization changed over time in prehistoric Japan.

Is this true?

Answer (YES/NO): NO